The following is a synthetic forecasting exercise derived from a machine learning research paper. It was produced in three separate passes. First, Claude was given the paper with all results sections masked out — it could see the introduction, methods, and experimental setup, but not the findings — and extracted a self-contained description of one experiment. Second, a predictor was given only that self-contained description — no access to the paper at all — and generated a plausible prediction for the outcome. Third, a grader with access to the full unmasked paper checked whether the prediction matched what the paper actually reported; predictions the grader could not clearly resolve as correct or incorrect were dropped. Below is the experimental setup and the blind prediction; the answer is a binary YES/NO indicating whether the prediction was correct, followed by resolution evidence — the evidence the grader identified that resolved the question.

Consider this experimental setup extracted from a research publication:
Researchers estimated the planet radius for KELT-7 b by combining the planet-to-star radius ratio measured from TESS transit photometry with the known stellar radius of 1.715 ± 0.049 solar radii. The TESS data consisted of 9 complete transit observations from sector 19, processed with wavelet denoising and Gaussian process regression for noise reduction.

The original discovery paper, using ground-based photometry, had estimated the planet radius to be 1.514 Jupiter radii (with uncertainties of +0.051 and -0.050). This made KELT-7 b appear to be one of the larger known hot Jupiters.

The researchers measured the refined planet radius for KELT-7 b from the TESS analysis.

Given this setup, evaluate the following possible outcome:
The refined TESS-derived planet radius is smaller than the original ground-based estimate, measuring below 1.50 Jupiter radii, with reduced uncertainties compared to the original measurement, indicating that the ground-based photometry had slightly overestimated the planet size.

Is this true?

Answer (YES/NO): NO